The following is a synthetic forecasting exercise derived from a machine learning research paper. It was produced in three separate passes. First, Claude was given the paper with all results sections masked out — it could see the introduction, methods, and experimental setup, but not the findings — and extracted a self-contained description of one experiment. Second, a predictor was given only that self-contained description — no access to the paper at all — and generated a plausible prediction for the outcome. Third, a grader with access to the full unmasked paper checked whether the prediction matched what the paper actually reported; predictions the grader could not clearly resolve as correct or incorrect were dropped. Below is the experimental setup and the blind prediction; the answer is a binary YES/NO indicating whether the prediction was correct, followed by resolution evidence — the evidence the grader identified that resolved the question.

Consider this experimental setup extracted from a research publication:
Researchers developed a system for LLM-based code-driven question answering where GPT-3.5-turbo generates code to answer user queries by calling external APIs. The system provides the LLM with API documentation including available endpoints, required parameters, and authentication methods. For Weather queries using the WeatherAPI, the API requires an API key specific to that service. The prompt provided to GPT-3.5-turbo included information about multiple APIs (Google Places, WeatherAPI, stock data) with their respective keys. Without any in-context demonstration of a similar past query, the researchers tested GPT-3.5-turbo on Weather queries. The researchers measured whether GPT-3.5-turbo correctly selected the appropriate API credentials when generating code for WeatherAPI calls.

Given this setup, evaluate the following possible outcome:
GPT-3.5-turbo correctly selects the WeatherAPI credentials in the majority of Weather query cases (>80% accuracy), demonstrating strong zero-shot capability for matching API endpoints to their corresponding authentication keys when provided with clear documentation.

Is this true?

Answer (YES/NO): NO